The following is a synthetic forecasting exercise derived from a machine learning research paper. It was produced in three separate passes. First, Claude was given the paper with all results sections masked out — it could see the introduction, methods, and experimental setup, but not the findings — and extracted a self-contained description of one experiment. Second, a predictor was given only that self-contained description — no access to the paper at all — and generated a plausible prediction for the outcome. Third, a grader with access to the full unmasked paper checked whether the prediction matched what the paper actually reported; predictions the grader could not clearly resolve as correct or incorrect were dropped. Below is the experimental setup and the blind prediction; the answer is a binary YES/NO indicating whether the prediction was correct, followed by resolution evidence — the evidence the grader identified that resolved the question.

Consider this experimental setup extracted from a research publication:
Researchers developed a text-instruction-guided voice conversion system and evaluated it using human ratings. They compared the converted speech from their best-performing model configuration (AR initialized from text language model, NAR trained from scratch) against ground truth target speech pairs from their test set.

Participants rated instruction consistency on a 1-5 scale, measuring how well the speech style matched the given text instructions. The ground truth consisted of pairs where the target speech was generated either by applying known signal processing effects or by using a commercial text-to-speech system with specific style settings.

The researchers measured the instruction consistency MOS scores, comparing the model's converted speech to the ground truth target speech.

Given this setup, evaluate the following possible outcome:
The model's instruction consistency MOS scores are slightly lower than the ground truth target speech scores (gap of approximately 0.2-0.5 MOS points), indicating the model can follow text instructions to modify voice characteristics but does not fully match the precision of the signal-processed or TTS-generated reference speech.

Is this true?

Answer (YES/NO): NO